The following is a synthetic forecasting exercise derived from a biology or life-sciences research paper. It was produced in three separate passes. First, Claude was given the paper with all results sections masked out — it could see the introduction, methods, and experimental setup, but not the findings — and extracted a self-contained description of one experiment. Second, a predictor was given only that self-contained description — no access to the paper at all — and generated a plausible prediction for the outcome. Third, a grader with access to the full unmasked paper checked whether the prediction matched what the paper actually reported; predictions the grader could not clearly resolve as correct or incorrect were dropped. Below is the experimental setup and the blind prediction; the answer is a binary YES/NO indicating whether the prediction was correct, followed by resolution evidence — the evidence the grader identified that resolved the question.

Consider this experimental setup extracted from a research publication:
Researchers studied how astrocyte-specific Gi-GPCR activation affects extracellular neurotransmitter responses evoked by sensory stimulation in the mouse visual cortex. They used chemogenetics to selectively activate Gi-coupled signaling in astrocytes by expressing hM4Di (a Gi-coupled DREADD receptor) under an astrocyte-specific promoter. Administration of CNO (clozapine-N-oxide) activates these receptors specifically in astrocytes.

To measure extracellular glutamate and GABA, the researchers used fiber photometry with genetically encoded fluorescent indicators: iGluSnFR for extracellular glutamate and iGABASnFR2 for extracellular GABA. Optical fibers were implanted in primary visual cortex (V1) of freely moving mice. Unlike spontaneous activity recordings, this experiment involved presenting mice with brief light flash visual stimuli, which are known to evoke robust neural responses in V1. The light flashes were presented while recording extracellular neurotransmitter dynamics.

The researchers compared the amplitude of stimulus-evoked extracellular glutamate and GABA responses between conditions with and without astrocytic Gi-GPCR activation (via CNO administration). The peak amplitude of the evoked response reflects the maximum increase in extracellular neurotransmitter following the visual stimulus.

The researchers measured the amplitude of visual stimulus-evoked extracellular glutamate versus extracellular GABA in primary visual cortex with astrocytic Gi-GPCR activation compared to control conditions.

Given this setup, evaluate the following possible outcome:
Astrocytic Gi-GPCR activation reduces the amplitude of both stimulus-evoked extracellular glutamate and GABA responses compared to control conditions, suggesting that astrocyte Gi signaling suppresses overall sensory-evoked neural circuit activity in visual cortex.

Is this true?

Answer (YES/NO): NO